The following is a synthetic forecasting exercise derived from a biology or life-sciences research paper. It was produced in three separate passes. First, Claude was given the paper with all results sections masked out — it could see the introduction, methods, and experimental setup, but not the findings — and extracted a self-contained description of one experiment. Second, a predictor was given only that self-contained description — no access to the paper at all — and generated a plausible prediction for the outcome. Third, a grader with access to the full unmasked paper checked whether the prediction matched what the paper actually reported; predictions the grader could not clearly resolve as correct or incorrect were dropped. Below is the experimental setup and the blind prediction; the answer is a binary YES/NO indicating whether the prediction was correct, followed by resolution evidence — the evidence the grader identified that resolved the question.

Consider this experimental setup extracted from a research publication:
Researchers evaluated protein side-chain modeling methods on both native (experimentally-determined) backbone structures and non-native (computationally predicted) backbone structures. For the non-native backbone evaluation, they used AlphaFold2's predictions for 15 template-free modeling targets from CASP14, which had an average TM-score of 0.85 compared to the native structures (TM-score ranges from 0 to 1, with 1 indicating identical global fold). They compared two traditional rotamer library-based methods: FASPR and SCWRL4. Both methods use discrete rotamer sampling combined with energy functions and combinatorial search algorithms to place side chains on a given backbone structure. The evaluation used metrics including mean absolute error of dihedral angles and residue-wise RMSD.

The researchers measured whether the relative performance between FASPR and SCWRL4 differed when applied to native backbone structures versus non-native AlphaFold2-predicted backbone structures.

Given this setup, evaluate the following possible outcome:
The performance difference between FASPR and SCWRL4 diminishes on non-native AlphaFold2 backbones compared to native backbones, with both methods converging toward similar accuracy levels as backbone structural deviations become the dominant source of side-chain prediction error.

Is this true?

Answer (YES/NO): NO